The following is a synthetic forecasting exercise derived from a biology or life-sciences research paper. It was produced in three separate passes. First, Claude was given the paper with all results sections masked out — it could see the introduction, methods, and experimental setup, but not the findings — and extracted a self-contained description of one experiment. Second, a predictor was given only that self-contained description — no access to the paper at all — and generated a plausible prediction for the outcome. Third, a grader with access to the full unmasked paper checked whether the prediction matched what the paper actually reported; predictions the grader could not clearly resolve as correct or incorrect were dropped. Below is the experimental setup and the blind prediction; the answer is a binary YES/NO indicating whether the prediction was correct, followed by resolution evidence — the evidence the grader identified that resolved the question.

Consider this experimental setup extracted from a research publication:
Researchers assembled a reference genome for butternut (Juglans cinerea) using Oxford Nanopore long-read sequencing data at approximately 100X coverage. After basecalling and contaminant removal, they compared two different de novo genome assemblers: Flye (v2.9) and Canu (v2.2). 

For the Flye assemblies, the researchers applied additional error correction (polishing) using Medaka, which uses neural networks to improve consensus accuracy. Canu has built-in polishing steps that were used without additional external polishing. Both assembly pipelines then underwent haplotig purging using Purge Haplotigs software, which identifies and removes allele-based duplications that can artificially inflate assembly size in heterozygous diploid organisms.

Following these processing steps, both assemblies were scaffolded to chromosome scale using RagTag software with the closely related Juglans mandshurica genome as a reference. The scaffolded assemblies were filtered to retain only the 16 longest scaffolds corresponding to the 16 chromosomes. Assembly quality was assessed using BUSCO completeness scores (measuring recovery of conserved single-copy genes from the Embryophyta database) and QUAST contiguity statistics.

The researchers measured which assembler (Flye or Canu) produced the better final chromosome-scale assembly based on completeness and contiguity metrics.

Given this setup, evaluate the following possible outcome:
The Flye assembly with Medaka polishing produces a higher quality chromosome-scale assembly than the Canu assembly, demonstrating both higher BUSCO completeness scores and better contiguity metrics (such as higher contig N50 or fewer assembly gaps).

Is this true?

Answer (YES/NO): NO